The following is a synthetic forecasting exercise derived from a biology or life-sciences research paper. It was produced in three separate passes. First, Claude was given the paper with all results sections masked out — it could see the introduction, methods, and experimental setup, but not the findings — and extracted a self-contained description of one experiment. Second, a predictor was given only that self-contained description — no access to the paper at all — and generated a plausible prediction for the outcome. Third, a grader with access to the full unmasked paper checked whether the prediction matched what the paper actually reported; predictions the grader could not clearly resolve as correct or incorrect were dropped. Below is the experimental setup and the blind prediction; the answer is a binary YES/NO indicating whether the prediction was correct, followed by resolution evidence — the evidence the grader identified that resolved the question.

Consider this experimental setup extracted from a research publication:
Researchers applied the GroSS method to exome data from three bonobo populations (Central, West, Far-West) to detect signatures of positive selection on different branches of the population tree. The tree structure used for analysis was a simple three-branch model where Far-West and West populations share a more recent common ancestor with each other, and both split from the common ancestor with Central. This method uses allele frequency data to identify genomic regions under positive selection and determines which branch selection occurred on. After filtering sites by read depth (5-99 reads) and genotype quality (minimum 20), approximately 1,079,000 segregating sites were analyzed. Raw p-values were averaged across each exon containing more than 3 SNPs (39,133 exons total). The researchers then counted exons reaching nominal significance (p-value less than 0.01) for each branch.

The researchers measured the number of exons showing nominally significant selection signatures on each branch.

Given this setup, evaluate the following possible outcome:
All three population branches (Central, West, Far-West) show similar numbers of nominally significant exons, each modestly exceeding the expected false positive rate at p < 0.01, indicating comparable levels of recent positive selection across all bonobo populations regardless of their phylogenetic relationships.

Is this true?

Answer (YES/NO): NO